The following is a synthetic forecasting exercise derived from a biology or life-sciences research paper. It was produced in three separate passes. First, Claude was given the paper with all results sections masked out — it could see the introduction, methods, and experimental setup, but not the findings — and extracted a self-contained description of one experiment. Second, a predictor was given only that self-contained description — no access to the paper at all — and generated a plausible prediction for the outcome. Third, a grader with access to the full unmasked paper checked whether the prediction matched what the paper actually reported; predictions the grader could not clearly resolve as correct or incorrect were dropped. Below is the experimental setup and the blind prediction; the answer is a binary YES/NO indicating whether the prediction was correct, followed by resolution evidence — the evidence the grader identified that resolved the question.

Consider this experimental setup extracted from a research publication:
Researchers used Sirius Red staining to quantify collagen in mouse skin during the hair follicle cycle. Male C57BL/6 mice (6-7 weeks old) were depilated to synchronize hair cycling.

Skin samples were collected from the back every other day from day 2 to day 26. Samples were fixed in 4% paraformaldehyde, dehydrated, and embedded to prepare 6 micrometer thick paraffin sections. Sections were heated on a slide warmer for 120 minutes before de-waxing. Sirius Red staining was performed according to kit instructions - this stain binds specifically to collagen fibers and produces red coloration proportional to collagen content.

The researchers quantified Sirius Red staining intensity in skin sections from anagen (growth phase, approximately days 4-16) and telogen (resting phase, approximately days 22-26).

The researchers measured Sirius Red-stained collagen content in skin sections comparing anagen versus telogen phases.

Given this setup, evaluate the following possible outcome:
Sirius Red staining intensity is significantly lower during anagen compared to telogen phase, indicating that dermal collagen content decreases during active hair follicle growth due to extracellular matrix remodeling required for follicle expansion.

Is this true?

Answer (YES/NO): YES